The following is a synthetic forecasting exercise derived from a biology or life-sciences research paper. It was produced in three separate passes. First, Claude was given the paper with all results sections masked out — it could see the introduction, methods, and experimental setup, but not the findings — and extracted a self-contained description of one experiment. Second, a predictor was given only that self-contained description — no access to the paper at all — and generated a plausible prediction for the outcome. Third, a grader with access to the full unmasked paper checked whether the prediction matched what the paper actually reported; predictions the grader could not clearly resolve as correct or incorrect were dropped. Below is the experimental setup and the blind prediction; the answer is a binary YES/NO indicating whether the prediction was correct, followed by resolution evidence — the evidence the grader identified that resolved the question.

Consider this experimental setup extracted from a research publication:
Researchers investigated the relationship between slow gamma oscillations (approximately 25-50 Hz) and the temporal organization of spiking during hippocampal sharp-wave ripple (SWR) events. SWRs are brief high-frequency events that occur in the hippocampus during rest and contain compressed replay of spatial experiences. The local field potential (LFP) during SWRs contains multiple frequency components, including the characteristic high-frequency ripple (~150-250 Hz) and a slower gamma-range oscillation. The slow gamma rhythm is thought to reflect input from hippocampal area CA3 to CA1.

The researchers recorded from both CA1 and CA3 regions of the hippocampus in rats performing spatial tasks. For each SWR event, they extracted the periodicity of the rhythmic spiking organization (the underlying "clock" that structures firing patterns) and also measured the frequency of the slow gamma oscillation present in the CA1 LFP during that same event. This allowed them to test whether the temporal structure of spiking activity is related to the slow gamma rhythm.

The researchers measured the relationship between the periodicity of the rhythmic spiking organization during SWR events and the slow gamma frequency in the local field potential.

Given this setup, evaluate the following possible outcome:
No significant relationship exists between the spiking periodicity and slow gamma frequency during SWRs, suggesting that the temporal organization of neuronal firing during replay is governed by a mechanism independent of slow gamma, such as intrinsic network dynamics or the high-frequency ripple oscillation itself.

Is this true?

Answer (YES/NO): NO